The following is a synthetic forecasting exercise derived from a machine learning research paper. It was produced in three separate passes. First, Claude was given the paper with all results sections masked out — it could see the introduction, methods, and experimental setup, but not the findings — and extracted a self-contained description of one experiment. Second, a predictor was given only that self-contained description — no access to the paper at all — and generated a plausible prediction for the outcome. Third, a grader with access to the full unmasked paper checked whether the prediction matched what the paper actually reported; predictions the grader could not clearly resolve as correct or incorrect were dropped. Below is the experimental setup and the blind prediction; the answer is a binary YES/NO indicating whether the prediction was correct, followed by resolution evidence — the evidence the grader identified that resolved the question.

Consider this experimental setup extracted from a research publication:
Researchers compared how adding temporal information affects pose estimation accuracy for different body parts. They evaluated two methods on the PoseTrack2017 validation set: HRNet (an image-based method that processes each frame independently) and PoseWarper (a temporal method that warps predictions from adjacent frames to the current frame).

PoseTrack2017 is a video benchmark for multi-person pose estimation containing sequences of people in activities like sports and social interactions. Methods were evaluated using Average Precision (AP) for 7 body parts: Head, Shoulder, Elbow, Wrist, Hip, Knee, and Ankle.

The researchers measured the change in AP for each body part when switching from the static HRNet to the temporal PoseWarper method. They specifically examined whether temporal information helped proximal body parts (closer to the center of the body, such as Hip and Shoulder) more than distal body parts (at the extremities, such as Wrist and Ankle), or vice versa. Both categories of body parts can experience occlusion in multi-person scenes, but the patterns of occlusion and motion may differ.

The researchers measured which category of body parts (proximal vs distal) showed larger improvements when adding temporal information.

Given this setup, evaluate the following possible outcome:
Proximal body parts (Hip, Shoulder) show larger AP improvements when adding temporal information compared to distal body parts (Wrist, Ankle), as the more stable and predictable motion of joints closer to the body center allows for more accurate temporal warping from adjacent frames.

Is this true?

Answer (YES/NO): YES